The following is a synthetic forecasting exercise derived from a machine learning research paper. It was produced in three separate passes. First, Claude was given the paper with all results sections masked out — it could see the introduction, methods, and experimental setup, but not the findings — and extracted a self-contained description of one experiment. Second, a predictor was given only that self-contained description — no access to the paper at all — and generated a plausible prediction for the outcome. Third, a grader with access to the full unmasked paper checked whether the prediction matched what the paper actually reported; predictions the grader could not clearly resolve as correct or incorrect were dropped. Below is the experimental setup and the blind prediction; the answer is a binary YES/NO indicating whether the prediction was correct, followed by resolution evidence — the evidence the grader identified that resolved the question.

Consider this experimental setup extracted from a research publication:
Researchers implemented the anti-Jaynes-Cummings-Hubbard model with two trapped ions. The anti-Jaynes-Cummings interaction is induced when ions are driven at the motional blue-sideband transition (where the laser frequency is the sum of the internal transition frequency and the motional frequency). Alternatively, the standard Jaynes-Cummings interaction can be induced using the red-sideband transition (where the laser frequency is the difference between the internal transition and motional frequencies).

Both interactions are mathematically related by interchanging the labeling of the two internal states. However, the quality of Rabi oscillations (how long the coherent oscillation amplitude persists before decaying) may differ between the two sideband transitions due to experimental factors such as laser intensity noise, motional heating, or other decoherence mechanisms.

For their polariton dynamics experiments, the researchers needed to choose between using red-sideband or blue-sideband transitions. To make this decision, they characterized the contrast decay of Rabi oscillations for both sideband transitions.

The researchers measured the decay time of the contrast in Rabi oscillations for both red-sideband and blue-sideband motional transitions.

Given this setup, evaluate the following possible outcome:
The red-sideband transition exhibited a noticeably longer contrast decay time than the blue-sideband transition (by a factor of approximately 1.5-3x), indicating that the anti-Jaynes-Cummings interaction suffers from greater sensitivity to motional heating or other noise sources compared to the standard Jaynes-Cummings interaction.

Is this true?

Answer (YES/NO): NO